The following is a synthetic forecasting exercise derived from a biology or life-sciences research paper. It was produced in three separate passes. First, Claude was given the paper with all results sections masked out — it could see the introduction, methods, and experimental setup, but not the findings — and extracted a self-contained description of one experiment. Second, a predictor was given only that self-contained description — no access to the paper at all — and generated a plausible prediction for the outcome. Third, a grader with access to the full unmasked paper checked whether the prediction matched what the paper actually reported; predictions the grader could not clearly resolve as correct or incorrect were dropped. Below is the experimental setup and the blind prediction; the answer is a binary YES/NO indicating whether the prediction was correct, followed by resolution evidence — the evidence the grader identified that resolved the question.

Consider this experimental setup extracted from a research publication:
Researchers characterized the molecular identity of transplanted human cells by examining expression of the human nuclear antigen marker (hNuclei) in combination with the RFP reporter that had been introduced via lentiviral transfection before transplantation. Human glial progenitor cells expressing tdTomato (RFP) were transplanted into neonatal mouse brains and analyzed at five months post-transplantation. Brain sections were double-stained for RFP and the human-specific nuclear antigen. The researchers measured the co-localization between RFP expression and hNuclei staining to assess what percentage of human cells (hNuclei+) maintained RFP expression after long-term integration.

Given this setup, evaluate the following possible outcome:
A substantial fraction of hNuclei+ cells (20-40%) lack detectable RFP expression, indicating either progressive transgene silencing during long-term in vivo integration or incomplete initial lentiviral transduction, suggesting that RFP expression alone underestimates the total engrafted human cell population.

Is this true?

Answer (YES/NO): NO